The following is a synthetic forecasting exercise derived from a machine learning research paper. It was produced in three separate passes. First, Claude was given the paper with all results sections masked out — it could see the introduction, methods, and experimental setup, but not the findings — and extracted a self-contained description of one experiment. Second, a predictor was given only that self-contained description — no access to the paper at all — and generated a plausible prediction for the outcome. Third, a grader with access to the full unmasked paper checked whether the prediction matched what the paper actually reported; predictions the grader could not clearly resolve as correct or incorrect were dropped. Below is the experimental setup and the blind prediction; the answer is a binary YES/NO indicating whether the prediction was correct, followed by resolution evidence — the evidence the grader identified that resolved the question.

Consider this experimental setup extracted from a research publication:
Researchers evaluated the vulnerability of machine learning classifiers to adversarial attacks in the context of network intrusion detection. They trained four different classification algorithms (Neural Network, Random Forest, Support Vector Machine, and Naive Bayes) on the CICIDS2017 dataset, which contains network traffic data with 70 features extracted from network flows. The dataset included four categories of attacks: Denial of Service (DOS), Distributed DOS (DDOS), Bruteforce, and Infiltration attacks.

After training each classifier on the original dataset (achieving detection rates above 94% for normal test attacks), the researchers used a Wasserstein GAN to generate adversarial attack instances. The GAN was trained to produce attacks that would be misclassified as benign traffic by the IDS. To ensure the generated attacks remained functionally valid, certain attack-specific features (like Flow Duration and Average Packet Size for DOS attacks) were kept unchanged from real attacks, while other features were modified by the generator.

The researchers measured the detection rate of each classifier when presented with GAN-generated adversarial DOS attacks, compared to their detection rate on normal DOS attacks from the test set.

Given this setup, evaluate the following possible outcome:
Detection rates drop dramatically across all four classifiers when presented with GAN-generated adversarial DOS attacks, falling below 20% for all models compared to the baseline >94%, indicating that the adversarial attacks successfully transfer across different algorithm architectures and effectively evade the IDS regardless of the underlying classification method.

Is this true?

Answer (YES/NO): YES